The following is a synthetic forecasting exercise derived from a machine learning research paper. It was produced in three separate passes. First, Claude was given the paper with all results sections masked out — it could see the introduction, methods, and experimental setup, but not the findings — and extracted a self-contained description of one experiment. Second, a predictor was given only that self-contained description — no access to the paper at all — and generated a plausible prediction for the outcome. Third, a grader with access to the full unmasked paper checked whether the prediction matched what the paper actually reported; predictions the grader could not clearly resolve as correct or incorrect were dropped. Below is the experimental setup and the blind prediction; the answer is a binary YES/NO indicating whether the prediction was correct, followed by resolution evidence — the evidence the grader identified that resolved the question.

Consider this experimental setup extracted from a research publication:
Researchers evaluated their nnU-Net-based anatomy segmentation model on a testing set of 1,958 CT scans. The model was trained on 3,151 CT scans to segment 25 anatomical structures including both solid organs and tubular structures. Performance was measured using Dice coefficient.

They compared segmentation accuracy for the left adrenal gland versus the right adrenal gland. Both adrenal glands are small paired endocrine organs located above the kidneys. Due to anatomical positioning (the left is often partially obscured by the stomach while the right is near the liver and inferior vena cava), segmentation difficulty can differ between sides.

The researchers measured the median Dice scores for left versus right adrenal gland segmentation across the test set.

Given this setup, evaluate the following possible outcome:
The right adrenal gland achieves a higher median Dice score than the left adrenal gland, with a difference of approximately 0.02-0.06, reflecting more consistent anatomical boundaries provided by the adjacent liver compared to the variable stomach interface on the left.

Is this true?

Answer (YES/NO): NO